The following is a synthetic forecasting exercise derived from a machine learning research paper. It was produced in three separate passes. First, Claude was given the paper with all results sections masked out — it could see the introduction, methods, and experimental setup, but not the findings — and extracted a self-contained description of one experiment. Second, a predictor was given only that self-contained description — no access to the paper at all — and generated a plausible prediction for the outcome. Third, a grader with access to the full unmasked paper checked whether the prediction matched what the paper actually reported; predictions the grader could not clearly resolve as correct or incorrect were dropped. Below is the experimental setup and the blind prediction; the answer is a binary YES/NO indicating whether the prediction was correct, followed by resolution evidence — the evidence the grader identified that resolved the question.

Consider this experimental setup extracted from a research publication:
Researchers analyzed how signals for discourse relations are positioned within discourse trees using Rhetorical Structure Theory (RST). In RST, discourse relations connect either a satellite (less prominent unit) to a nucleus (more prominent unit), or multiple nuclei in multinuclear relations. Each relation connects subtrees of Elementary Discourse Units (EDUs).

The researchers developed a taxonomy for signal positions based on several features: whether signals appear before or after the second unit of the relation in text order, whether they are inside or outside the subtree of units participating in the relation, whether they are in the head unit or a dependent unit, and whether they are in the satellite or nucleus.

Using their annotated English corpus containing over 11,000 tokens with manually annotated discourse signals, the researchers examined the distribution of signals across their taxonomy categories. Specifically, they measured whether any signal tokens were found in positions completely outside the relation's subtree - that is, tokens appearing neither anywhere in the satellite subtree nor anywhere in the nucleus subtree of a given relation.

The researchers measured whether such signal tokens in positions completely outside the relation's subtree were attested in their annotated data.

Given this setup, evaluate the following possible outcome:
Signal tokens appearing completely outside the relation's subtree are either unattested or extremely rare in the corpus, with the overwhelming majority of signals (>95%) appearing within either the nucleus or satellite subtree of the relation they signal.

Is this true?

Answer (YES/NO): YES